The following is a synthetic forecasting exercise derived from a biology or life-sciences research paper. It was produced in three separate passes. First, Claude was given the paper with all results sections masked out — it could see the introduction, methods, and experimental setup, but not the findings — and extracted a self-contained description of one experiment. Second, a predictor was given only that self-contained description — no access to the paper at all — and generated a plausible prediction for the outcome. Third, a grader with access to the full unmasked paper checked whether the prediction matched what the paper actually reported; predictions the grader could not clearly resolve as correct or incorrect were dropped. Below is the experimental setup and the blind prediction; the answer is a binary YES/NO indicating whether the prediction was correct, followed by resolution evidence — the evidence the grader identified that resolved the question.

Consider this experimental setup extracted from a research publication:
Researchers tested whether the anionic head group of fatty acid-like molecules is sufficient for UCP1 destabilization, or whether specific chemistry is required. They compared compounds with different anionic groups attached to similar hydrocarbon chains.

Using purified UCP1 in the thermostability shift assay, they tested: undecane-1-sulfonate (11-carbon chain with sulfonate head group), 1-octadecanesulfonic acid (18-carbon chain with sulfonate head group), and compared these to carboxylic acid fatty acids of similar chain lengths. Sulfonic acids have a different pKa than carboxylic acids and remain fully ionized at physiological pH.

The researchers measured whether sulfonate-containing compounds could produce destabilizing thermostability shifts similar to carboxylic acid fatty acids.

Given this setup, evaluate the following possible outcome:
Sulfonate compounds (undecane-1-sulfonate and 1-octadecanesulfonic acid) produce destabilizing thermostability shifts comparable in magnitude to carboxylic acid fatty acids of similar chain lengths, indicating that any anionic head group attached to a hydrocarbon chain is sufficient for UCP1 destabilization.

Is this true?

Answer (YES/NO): YES